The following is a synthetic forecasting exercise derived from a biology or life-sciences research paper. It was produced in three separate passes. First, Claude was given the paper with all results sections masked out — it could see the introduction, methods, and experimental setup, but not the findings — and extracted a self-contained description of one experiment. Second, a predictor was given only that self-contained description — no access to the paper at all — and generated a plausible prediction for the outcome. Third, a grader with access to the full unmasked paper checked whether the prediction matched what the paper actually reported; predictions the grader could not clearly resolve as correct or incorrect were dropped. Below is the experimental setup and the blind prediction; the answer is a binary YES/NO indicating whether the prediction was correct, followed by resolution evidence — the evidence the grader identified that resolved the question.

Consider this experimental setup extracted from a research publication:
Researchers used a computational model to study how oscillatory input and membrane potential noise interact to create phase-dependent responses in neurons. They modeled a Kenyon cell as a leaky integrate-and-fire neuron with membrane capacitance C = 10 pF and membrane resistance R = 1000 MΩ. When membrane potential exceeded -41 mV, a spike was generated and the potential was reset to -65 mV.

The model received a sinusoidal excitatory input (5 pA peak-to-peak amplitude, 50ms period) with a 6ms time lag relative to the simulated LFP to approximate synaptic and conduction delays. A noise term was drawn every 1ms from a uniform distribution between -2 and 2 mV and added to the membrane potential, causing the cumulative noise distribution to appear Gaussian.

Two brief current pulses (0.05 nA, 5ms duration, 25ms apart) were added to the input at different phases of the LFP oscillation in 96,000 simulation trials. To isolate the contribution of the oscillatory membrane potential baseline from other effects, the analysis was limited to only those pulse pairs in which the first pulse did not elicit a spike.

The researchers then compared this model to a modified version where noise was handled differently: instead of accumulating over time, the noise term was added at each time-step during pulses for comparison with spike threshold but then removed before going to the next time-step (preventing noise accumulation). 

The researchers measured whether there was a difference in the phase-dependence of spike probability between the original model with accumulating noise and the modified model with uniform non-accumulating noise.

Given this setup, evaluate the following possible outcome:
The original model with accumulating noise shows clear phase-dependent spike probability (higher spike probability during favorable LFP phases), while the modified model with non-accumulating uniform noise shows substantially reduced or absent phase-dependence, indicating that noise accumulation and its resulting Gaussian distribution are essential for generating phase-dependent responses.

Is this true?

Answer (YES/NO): YES